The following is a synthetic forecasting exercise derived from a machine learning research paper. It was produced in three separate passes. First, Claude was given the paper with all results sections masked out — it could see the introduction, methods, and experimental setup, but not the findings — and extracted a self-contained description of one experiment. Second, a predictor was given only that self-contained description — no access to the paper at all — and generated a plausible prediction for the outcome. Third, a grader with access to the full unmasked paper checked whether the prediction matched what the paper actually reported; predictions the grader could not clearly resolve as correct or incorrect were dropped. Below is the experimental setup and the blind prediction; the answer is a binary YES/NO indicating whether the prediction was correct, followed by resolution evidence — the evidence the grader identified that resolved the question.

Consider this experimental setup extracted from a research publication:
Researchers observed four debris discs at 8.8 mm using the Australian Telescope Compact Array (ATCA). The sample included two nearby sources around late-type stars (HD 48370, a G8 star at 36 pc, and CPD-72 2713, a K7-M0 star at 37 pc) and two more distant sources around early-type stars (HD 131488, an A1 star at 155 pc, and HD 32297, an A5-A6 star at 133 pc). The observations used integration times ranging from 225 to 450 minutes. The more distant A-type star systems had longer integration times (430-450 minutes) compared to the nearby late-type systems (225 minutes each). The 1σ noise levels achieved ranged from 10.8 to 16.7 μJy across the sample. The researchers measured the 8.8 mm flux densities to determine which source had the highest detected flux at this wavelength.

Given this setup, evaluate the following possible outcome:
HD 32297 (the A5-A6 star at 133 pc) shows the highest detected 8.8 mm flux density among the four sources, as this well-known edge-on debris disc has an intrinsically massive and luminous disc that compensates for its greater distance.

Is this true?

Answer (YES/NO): NO